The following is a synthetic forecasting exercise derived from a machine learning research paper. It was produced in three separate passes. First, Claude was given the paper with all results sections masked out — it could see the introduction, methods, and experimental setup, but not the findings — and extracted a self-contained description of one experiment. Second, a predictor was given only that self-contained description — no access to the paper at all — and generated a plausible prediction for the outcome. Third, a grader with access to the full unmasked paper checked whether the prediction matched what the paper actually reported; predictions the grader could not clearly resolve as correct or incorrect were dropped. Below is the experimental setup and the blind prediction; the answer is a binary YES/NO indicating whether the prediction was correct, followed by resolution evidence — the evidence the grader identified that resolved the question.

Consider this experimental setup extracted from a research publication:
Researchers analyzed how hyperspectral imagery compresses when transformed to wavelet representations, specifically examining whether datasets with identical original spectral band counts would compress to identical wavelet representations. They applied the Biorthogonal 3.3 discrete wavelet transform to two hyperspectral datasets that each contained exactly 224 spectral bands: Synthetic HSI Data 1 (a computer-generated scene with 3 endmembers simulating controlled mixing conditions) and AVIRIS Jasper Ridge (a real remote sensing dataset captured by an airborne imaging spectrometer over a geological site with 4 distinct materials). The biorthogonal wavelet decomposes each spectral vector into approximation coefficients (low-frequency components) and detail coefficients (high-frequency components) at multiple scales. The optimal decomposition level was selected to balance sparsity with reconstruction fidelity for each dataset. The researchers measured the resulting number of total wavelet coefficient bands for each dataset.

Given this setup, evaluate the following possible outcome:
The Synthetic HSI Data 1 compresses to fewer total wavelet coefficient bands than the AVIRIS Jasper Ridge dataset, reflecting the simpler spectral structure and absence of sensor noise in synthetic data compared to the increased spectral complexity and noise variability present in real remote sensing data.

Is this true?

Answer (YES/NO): NO